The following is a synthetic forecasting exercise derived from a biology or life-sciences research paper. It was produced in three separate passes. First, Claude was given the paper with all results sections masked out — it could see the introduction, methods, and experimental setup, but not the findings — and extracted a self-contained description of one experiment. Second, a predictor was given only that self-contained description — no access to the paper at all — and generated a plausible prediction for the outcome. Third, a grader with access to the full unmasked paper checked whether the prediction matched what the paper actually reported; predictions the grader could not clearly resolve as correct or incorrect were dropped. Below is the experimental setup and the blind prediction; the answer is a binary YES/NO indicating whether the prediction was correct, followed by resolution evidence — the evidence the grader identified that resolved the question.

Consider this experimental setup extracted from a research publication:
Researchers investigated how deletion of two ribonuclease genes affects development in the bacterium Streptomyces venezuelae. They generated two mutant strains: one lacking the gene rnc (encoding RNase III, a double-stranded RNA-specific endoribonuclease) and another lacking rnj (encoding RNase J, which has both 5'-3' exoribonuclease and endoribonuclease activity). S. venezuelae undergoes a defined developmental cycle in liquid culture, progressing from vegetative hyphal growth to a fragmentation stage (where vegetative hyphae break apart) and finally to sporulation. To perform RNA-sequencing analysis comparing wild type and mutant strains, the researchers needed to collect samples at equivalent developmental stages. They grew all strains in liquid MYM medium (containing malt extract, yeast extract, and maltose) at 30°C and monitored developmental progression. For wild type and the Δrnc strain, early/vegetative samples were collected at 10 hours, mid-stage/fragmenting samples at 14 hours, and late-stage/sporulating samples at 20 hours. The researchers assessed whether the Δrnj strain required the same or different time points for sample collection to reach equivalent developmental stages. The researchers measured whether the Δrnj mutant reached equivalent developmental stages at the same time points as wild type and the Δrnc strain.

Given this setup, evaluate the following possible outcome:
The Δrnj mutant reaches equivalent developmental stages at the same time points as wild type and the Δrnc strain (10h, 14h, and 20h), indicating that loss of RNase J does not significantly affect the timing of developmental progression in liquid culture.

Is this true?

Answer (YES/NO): NO